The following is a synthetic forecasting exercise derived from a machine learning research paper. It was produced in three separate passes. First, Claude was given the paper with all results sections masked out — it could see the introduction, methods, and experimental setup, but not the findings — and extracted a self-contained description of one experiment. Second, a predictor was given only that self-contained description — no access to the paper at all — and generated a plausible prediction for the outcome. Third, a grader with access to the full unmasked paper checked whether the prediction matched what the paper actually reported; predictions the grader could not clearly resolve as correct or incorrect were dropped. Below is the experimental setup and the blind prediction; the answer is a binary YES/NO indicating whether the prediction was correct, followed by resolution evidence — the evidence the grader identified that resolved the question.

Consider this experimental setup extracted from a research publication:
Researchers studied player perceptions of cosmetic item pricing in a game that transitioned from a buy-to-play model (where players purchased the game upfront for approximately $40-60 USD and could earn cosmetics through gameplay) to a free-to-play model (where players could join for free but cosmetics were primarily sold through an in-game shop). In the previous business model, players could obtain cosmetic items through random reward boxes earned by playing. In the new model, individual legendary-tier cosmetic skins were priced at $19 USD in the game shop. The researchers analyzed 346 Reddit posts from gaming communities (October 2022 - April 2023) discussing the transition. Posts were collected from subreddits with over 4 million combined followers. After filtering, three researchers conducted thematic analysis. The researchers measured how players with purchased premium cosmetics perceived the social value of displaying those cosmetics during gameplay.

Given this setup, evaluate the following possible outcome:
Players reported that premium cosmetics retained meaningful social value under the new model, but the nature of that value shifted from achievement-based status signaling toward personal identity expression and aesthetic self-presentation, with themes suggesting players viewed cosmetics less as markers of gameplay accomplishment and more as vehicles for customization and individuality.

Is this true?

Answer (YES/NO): NO